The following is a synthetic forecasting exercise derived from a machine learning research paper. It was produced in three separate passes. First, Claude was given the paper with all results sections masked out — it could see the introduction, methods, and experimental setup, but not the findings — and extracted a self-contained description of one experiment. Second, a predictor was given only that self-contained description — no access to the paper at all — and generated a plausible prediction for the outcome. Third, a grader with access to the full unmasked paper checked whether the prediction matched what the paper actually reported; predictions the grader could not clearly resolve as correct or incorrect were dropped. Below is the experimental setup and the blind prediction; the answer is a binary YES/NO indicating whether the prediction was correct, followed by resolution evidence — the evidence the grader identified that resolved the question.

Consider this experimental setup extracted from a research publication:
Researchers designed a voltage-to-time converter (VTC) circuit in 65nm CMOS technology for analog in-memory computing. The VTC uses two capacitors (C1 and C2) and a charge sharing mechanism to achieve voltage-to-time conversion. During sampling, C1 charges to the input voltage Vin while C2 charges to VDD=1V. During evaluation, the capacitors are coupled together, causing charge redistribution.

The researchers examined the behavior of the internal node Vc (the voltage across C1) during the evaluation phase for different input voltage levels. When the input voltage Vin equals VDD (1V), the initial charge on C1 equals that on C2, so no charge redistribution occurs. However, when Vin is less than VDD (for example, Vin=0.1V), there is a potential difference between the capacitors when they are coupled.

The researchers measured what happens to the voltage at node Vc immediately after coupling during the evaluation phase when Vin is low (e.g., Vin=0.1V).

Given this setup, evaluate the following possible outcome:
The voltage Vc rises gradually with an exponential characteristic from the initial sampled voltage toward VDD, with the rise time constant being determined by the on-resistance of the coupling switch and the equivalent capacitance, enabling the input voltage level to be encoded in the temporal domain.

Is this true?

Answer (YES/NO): NO